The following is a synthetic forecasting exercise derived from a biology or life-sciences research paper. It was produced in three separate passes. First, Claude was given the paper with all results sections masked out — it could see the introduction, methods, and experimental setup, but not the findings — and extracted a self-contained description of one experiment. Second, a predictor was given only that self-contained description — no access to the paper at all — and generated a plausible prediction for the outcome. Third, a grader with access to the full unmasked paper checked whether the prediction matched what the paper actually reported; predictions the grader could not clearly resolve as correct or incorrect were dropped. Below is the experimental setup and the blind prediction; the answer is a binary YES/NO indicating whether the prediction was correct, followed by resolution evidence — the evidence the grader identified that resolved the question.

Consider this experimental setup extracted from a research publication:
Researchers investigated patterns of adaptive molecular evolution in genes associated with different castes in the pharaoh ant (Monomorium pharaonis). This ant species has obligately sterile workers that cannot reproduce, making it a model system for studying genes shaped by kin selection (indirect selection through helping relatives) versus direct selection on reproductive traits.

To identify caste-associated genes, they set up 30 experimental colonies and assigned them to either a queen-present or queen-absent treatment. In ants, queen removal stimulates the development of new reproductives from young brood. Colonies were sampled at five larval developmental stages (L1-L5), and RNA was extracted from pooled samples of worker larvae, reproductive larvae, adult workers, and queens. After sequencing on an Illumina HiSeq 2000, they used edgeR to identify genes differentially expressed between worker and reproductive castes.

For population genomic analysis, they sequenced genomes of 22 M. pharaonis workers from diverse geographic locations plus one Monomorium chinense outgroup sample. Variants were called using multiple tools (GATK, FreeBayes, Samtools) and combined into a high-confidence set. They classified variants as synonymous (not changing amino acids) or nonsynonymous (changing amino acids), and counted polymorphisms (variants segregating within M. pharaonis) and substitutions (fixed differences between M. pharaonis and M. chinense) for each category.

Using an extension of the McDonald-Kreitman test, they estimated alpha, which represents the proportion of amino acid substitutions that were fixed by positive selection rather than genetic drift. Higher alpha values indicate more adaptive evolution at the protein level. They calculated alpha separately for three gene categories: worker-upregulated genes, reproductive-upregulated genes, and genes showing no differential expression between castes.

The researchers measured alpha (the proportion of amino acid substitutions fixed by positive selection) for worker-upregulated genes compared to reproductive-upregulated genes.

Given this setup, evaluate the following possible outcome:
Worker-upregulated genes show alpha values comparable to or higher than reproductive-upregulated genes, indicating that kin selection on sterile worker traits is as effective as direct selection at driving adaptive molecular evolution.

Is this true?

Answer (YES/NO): NO